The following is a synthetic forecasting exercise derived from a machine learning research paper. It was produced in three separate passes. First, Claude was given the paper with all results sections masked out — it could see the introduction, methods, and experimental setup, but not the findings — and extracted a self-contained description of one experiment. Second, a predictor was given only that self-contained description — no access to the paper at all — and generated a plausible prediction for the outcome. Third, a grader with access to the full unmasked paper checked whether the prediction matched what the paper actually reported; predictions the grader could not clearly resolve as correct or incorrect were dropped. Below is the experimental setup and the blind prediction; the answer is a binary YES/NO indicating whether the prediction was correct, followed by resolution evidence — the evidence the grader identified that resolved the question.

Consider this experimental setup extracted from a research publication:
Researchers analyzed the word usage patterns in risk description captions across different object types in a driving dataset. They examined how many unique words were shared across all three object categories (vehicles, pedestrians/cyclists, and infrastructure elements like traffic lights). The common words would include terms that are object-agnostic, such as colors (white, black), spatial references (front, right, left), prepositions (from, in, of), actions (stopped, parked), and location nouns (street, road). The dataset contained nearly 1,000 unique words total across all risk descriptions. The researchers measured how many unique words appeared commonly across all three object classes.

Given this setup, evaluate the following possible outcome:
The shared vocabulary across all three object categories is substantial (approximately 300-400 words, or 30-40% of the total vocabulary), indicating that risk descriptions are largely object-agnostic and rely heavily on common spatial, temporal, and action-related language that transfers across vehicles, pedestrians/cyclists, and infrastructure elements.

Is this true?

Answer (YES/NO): NO